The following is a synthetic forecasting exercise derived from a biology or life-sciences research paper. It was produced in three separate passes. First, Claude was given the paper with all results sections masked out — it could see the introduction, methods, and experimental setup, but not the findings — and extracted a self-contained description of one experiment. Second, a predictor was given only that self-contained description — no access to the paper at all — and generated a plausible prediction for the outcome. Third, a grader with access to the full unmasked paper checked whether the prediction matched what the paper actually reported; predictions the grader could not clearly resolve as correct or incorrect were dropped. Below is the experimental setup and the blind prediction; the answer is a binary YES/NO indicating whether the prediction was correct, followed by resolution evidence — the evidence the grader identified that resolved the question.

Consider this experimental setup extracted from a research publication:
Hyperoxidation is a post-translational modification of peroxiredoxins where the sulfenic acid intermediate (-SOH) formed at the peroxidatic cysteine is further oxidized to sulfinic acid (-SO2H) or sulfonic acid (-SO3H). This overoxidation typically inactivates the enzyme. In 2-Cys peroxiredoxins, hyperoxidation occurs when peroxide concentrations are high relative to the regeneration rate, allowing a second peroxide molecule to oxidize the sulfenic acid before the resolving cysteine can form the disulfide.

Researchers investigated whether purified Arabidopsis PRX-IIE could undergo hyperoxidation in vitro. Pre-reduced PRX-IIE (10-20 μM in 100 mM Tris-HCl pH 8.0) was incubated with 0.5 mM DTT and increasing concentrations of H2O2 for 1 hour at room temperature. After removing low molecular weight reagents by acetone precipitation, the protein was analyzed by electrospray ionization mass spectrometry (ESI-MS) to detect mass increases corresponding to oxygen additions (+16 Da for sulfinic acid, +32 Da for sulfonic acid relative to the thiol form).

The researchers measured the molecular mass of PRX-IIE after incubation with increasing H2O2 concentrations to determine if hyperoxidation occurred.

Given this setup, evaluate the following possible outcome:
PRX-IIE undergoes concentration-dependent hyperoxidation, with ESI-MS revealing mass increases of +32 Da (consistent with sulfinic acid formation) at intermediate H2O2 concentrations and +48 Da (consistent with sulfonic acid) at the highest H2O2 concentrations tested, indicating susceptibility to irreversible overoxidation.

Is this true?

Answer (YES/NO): NO